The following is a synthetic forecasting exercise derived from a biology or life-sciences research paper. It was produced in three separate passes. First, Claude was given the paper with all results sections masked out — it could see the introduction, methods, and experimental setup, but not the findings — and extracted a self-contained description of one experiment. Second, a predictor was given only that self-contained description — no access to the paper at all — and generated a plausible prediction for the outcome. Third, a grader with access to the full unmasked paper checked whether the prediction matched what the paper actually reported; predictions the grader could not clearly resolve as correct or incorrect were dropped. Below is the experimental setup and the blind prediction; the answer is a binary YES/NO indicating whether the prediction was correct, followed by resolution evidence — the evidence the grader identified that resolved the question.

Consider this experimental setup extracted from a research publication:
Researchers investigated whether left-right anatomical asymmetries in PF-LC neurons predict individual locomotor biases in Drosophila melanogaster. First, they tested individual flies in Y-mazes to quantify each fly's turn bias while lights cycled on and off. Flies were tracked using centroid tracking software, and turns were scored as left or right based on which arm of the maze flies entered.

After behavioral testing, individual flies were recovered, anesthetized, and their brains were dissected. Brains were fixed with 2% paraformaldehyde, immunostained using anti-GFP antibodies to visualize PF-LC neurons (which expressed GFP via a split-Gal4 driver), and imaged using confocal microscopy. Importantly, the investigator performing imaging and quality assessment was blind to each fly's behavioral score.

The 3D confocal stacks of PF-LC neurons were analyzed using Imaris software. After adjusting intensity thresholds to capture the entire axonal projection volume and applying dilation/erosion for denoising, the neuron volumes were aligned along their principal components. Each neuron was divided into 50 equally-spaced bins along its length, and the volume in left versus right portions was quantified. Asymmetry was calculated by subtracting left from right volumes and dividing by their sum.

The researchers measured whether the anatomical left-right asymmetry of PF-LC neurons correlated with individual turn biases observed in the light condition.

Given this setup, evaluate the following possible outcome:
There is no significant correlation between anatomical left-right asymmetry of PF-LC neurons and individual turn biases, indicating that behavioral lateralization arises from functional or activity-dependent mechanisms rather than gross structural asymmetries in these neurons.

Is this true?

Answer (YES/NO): NO